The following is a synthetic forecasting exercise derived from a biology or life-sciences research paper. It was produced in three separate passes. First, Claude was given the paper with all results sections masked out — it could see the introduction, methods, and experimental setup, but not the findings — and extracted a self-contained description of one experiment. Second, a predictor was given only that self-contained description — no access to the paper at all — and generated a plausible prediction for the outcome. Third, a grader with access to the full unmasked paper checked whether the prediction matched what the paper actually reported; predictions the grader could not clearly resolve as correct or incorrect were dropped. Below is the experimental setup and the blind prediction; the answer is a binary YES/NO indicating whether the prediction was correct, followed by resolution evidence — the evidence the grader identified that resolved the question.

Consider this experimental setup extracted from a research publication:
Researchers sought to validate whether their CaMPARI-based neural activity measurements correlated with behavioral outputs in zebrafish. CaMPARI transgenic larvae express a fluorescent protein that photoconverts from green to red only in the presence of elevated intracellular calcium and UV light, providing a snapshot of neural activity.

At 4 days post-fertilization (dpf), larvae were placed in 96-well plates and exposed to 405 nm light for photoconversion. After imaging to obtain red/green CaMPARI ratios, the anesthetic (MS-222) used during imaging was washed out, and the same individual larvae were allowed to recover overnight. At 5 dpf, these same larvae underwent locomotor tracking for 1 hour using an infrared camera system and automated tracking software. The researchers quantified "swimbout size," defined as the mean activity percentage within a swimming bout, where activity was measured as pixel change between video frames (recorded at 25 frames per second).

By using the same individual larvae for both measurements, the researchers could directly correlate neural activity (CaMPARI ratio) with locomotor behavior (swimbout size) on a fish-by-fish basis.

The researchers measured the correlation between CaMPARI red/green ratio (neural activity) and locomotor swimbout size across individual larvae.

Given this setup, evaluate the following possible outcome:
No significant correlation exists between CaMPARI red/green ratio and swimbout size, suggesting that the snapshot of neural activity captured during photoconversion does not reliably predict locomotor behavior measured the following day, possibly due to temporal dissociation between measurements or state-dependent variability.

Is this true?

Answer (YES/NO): NO